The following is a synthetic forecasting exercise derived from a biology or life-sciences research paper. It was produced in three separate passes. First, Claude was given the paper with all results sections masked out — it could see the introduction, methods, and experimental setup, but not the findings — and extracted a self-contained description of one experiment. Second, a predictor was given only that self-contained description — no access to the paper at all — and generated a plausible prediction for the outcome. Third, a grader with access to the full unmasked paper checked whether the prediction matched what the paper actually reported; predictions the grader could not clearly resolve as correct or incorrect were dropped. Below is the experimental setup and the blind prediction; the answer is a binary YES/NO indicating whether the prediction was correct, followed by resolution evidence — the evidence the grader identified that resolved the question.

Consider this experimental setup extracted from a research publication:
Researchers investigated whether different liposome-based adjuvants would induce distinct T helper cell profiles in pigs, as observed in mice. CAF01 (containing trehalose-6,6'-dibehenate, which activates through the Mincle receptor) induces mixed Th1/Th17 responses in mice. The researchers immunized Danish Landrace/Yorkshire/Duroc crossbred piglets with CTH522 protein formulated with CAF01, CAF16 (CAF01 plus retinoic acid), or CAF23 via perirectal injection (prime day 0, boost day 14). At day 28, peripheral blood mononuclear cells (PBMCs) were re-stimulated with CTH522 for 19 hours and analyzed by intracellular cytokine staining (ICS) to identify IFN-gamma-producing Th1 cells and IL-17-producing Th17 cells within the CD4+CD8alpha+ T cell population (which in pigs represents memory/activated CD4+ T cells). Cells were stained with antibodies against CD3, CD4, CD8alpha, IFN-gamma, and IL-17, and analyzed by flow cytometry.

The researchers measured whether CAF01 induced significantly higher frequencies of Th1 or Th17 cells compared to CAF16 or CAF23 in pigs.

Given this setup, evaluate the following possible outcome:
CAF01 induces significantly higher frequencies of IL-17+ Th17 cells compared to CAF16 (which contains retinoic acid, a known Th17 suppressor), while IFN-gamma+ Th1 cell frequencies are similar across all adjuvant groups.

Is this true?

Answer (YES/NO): NO